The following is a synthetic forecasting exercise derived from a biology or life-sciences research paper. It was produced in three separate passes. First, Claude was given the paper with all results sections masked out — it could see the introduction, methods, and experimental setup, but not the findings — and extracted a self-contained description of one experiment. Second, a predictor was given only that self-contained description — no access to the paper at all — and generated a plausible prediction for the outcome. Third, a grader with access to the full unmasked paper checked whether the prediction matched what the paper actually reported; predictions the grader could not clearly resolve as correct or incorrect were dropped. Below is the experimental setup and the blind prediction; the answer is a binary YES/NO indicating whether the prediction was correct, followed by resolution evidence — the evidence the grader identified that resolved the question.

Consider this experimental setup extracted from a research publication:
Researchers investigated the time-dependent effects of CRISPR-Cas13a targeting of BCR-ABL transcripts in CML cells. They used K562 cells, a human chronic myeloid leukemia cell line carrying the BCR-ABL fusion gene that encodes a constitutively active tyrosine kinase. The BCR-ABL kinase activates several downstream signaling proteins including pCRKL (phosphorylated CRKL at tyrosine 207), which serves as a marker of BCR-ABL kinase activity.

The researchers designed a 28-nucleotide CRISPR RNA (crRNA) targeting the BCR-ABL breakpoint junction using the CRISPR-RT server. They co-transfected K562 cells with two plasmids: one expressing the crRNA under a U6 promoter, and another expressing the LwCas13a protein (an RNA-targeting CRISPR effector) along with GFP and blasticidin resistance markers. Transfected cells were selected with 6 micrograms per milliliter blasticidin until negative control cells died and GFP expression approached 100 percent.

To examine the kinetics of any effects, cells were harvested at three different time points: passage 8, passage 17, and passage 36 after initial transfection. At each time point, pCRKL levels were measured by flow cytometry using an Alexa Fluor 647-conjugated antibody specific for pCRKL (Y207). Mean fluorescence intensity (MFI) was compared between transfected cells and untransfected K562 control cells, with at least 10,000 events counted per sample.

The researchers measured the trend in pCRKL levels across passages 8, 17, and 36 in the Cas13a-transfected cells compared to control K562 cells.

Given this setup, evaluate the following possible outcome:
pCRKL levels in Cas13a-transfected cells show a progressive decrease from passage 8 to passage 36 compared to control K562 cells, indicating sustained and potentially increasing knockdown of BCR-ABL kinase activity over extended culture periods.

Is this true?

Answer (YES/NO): NO